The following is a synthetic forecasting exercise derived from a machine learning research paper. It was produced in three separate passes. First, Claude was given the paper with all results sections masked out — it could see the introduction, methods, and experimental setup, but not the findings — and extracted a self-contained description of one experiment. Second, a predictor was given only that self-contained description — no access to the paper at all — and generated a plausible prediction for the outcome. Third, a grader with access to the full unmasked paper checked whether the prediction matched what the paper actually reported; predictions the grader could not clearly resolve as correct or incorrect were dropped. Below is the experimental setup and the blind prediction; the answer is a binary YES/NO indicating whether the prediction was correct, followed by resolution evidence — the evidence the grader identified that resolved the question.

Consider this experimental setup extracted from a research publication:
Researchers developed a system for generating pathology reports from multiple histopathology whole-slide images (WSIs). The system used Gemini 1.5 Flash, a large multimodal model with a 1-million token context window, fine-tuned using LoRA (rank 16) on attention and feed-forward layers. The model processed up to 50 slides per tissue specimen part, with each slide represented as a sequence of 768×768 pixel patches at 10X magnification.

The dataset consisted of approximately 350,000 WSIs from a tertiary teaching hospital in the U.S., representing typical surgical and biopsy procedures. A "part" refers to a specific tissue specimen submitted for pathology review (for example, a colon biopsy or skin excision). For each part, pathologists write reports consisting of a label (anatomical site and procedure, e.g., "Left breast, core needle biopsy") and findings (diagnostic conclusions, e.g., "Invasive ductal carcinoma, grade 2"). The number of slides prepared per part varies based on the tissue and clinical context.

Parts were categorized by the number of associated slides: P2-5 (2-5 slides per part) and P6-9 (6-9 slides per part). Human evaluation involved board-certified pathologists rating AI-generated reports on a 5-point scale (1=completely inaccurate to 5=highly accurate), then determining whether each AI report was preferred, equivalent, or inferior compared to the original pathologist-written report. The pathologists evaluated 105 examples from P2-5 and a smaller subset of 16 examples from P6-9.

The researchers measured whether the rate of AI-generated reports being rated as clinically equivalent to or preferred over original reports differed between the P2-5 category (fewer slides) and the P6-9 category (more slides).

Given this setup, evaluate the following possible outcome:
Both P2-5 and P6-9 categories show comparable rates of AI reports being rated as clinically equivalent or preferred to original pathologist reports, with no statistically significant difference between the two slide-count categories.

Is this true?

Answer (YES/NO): NO